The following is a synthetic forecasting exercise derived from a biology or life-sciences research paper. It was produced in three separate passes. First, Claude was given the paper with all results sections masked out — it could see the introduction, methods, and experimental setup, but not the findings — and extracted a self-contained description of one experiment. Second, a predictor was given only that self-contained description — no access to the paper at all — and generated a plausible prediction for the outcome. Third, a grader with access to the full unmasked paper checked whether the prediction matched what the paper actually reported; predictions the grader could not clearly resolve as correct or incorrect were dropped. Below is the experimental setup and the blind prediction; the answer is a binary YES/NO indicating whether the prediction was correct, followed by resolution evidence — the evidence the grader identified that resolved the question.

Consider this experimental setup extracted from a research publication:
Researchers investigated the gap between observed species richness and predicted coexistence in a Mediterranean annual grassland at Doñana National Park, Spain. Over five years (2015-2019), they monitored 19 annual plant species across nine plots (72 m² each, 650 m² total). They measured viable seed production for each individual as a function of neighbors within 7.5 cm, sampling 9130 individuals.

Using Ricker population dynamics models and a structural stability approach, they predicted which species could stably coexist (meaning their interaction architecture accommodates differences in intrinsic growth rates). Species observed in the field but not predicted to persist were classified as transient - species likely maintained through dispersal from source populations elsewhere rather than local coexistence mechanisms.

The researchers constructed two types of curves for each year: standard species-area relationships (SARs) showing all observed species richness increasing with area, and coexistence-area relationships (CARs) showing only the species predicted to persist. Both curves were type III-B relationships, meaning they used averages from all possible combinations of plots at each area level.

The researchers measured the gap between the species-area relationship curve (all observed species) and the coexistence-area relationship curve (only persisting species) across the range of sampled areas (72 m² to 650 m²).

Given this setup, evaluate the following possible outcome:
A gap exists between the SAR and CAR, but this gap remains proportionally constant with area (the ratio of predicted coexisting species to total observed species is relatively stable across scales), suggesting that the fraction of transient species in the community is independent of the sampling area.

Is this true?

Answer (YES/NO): YES